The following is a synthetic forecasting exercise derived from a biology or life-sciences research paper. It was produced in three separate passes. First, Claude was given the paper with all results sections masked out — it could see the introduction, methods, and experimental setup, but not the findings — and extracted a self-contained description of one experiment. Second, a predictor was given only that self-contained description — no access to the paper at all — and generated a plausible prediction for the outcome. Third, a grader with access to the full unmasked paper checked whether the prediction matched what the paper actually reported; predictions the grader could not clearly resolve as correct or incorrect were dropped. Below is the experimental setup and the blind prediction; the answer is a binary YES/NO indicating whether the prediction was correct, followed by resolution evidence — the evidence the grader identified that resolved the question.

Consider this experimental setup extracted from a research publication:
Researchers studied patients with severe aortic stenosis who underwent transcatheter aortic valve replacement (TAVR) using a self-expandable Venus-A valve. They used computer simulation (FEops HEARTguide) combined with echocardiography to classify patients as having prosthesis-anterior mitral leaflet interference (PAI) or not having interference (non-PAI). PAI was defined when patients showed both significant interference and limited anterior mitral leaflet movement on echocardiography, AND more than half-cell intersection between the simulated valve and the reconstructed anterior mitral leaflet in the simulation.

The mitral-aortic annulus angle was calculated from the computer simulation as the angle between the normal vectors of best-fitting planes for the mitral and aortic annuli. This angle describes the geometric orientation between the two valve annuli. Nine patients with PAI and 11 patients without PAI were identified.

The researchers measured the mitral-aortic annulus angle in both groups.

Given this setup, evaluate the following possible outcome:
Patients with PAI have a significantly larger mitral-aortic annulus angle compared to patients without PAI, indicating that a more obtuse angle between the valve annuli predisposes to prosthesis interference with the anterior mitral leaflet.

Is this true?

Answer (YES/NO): NO